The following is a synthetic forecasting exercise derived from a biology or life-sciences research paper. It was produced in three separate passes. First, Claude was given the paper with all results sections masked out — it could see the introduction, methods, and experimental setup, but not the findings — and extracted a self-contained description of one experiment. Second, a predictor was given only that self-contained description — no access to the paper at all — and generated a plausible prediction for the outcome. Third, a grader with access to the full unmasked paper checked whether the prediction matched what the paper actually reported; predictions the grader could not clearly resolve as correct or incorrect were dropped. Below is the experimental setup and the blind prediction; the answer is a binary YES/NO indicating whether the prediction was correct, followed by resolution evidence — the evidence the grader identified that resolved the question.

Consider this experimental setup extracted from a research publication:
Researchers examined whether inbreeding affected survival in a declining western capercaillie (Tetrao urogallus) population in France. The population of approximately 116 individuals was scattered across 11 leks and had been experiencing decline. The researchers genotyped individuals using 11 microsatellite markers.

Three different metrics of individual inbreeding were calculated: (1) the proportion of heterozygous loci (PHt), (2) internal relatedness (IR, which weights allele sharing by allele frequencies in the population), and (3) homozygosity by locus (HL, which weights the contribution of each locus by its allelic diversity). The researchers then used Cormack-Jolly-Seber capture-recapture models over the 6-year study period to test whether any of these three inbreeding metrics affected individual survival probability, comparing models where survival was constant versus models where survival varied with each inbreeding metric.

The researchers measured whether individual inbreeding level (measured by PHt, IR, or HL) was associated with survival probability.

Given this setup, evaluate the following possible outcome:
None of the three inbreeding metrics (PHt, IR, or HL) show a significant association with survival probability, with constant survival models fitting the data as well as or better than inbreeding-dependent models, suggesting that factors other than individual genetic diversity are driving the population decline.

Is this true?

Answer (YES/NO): YES